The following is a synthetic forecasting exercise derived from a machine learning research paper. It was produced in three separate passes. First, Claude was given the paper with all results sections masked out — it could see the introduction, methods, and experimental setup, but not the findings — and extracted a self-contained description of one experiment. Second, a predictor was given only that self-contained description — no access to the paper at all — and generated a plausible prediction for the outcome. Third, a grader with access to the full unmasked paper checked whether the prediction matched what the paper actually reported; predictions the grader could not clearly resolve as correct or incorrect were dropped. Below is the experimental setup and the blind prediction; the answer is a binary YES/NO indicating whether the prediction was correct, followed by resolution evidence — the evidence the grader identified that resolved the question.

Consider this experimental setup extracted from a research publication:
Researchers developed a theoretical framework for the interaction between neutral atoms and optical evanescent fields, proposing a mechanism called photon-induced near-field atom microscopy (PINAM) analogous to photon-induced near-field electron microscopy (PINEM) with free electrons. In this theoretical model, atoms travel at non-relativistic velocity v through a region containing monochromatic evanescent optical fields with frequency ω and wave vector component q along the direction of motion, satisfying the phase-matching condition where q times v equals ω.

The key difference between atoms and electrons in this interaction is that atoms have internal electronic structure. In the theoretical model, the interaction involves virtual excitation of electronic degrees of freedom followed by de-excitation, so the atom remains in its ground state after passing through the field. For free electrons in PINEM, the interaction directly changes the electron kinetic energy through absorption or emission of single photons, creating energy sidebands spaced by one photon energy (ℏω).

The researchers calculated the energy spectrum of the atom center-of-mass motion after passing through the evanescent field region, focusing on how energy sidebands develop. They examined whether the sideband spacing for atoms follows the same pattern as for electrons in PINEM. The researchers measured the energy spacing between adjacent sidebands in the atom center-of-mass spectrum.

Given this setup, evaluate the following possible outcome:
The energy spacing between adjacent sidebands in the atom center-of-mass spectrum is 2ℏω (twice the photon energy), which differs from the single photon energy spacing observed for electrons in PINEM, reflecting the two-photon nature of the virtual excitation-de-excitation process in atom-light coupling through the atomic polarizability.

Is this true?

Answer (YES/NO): YES